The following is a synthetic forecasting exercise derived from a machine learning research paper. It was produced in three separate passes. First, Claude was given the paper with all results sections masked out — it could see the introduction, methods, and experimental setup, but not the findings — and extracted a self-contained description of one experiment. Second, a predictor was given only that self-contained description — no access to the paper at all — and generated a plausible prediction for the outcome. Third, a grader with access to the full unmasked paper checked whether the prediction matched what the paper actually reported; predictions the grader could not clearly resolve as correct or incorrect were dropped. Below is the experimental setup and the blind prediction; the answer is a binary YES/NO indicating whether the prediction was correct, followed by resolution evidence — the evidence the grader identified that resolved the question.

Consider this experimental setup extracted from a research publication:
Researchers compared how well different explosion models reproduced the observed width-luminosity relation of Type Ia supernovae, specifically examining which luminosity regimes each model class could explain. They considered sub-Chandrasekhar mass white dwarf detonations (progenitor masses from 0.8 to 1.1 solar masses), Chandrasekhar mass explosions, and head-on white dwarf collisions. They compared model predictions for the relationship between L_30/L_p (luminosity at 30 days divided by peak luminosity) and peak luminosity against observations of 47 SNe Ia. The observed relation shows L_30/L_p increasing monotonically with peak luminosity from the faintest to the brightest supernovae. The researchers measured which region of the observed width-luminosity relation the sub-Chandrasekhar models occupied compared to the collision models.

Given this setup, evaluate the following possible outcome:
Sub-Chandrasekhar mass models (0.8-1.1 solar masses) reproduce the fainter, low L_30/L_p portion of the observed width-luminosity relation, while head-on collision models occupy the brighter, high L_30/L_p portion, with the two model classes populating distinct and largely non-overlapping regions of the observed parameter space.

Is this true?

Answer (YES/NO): YES